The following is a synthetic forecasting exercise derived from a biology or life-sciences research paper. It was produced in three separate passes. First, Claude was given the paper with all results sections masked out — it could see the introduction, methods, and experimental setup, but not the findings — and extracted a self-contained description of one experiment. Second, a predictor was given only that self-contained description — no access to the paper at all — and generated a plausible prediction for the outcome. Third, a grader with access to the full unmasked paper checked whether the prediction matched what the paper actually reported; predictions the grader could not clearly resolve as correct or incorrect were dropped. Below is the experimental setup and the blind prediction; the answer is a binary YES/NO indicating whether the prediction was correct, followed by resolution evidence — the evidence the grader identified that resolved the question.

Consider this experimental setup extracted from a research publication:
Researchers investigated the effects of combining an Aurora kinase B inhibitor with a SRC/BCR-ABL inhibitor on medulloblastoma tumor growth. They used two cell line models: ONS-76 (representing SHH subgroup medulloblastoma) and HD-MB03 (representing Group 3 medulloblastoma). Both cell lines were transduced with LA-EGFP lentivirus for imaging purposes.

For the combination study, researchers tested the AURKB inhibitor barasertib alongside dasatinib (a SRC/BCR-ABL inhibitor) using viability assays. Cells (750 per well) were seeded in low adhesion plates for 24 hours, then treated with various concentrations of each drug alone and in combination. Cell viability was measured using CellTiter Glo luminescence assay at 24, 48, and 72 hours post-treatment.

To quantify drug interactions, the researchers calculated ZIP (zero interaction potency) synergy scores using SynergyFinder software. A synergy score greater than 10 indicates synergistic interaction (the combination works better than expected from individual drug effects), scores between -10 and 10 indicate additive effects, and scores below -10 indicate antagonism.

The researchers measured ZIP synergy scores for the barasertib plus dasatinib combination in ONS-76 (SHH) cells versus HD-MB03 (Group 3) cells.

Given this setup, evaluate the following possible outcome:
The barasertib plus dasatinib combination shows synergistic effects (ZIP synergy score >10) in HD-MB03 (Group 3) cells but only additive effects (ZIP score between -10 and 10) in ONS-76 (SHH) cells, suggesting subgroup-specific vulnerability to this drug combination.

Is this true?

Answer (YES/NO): NO